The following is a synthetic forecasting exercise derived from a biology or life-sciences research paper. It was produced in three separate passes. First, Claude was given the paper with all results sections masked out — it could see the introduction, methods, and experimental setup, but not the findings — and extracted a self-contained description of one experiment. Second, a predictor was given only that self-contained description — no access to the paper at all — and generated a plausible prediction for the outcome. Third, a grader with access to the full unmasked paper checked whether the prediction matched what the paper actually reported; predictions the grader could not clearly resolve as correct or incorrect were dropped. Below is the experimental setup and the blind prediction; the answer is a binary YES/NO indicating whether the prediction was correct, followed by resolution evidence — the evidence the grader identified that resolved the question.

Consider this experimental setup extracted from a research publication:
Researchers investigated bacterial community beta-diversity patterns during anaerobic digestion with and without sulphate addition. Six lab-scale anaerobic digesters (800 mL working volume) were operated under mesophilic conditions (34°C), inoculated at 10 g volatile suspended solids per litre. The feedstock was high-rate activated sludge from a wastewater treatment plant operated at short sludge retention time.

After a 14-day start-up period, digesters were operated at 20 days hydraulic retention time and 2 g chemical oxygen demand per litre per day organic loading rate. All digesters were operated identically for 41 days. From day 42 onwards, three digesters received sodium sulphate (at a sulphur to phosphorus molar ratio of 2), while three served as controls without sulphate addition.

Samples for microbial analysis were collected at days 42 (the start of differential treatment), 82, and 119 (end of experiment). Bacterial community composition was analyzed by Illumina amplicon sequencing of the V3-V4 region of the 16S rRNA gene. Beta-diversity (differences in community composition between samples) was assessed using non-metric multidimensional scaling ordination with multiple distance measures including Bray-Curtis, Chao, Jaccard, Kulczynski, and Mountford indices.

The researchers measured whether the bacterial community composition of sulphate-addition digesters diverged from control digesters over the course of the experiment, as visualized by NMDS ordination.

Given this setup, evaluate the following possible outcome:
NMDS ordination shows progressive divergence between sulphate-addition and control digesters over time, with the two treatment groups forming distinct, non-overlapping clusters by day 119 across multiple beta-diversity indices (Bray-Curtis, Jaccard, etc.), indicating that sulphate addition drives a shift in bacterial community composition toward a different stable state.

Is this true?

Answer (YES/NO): YES